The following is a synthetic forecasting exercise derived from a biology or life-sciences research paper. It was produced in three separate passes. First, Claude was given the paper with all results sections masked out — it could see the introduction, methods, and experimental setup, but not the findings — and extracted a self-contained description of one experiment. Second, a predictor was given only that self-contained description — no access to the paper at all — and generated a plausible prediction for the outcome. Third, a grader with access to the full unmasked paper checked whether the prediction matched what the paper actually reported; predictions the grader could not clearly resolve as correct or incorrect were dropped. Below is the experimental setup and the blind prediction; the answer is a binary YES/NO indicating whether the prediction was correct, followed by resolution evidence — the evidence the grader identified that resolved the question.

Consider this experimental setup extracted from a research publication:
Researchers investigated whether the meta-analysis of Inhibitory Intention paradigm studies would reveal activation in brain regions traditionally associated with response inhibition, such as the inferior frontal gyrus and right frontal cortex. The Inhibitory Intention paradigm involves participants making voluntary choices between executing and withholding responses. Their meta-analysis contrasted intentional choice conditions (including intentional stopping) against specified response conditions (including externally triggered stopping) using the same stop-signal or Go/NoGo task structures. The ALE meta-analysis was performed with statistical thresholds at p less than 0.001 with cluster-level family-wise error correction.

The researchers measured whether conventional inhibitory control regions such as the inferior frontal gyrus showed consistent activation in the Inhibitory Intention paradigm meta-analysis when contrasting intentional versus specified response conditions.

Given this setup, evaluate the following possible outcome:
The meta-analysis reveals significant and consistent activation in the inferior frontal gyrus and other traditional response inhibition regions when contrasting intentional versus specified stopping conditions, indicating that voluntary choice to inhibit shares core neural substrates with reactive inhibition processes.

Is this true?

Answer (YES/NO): NO